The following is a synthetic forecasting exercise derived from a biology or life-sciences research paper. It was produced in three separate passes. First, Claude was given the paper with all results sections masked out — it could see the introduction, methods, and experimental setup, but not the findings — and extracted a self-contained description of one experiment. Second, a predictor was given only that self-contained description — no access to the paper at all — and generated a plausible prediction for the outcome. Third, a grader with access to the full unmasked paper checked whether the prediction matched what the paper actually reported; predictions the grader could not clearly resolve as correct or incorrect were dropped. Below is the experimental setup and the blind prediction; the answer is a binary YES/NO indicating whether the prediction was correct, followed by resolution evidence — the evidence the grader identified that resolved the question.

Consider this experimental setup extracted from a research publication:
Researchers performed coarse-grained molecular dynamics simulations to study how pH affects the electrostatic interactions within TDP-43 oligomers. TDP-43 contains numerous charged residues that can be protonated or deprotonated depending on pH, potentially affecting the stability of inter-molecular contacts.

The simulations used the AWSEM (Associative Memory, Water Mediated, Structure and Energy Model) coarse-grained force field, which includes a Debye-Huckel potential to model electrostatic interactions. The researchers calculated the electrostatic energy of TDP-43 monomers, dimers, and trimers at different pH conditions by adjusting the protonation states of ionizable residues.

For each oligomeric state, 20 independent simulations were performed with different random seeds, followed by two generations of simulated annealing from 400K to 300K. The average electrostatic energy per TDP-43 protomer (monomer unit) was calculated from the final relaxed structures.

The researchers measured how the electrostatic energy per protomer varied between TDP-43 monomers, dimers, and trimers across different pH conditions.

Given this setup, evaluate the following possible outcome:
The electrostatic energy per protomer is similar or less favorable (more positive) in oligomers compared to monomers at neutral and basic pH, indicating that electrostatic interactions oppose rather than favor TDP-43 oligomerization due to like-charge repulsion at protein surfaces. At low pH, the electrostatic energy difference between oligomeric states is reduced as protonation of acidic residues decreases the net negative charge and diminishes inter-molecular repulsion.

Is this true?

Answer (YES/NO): NO